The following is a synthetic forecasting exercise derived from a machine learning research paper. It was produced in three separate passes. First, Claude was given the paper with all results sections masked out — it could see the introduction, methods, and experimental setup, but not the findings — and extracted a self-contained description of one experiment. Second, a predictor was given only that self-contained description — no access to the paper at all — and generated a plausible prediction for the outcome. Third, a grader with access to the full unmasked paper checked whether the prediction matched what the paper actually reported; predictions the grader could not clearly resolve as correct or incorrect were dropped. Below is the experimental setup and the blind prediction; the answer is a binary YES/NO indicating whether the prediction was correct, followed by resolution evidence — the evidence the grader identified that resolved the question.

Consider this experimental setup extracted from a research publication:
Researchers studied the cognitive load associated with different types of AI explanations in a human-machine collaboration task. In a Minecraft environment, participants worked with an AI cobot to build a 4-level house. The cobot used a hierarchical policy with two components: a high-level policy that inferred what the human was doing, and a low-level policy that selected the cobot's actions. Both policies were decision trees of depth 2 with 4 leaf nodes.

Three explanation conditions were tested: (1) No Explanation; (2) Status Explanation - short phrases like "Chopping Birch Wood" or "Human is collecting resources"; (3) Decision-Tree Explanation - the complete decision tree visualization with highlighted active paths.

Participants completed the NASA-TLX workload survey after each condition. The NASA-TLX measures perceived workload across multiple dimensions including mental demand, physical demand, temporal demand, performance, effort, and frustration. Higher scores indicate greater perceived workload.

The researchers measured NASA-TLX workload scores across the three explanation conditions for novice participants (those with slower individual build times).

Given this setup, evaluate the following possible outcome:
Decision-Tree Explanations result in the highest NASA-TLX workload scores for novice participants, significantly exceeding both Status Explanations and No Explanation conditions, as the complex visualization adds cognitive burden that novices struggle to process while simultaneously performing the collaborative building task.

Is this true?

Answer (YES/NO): NO